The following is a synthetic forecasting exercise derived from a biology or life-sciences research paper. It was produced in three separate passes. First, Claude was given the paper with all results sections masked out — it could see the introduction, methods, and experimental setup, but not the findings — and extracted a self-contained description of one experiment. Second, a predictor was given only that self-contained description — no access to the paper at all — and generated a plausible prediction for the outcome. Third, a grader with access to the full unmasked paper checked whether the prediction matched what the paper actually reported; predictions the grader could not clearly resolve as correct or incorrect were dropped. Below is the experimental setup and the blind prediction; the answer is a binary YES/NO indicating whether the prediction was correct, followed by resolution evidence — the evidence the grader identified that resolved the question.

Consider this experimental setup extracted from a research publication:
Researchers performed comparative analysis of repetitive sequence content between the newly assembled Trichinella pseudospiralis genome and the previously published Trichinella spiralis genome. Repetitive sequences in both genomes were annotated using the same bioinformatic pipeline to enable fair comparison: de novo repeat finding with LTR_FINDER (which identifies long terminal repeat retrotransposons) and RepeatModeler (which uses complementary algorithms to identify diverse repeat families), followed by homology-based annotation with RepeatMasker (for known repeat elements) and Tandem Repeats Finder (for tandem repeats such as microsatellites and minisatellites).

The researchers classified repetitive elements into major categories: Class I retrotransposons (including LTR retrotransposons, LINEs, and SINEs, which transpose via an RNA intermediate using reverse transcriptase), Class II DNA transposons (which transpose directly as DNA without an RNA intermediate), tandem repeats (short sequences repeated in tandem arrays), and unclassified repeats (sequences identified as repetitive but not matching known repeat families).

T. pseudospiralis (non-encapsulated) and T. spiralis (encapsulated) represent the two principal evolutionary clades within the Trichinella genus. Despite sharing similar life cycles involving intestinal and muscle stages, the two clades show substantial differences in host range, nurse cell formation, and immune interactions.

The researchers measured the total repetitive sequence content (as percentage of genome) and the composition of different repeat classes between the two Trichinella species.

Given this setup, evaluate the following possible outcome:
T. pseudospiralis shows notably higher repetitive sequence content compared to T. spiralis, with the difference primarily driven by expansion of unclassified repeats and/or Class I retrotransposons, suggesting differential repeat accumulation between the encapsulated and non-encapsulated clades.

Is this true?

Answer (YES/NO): NO